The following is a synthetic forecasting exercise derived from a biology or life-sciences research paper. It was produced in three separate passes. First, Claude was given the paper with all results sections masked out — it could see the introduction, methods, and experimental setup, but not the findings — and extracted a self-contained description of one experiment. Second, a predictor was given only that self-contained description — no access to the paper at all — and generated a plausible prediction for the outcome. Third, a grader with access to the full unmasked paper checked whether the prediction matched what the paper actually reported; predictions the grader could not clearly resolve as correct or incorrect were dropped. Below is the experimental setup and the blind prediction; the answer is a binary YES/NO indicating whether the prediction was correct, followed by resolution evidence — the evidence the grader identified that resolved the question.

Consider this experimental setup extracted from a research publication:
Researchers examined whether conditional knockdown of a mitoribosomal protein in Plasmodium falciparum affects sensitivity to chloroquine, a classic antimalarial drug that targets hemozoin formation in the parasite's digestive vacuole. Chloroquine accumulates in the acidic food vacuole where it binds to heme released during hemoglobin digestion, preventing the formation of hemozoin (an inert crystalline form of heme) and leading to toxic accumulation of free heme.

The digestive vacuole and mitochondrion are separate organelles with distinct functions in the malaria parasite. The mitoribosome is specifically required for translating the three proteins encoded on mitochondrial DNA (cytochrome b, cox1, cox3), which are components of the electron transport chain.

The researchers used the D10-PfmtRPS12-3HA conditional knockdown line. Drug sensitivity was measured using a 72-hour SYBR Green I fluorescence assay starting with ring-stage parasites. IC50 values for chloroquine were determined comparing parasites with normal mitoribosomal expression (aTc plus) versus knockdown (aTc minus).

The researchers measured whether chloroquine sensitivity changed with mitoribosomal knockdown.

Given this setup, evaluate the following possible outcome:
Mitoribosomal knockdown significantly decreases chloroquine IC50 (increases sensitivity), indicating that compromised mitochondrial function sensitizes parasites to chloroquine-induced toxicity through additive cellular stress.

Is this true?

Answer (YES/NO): NO